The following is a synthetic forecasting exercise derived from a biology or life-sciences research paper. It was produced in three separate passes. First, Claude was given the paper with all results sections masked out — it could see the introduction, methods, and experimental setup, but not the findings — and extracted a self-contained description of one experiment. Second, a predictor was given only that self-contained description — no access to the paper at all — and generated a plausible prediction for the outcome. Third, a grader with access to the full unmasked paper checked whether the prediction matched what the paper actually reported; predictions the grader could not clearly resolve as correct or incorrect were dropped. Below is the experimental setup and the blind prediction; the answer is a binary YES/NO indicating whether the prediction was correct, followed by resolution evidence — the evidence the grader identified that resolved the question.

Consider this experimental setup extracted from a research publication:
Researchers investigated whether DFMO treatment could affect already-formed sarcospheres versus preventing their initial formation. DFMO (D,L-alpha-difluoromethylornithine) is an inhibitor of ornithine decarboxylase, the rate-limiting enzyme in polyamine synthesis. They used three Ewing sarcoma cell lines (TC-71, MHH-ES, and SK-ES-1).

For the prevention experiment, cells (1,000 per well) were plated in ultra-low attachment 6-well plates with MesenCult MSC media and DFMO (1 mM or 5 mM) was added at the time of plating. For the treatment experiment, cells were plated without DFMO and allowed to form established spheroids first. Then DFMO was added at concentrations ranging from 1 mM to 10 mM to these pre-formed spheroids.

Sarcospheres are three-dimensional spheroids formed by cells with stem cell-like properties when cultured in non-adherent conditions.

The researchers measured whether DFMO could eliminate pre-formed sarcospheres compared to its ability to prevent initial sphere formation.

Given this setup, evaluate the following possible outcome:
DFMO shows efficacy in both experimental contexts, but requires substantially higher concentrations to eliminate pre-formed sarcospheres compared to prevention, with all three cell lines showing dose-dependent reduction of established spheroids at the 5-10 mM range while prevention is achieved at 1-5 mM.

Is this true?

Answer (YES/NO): NO